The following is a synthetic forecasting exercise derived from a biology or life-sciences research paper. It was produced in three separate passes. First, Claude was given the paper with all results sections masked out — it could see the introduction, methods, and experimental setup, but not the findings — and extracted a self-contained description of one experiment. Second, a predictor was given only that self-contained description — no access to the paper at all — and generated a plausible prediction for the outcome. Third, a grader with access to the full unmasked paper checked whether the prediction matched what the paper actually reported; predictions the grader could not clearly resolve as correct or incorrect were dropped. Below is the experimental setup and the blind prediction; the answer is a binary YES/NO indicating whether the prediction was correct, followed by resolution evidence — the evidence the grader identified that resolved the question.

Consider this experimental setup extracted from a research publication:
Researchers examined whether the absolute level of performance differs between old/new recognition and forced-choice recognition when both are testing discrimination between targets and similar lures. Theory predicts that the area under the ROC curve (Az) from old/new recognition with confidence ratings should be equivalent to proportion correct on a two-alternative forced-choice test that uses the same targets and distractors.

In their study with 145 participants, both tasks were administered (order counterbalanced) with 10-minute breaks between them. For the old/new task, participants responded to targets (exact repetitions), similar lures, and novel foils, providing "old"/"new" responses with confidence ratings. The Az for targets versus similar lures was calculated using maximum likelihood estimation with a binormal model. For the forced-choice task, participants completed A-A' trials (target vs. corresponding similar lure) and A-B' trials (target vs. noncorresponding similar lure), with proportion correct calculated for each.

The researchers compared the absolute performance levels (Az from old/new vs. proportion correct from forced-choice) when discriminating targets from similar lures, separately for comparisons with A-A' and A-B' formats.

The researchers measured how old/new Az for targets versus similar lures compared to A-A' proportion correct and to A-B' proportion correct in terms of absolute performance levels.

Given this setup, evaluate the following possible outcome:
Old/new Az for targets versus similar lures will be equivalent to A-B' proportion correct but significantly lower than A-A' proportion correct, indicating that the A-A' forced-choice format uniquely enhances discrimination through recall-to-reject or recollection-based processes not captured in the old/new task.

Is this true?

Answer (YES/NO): NO